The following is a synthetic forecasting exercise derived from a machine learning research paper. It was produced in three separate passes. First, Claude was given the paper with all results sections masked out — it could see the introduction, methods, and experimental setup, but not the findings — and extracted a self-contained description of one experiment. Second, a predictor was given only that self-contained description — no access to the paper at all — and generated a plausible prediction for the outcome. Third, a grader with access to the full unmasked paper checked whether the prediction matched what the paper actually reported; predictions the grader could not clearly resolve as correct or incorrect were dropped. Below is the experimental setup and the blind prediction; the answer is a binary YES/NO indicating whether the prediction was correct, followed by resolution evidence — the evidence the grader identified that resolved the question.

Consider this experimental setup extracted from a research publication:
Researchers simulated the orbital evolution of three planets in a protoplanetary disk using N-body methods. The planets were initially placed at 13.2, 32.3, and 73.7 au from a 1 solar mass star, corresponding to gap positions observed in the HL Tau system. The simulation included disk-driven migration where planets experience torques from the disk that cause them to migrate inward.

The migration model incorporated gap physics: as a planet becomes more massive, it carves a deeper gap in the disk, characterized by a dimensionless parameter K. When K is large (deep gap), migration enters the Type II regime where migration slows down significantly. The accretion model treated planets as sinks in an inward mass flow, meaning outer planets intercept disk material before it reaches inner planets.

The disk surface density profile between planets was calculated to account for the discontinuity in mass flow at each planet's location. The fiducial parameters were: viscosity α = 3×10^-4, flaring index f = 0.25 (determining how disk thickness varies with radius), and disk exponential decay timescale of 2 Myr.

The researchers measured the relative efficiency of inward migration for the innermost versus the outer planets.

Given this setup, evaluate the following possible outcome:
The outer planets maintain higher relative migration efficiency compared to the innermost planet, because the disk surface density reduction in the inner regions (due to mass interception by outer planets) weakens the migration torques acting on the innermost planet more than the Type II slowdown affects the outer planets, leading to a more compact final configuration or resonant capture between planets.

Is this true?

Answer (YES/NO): YES